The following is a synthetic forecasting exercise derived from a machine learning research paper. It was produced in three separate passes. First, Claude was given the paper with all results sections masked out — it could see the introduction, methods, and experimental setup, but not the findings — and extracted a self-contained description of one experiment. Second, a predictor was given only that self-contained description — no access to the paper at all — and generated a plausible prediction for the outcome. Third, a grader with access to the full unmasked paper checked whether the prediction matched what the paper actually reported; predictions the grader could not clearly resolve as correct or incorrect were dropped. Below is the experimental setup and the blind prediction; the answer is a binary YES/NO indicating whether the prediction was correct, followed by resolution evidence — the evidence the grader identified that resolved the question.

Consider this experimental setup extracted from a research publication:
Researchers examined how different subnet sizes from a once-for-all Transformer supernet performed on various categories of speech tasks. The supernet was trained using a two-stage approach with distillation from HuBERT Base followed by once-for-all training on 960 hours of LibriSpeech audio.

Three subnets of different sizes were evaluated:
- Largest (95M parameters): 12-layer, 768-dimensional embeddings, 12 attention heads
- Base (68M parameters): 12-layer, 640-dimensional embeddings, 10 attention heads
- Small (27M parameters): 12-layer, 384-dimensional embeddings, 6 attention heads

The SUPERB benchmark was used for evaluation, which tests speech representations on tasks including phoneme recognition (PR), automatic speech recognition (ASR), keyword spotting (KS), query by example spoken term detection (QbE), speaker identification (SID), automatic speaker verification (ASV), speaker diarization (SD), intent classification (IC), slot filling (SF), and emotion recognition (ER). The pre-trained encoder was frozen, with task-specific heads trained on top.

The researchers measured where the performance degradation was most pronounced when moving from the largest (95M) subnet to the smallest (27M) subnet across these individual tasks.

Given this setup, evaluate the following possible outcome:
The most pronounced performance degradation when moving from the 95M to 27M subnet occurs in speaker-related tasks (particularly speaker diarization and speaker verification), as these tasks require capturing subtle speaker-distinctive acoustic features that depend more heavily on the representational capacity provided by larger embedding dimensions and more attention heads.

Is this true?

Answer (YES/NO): NO